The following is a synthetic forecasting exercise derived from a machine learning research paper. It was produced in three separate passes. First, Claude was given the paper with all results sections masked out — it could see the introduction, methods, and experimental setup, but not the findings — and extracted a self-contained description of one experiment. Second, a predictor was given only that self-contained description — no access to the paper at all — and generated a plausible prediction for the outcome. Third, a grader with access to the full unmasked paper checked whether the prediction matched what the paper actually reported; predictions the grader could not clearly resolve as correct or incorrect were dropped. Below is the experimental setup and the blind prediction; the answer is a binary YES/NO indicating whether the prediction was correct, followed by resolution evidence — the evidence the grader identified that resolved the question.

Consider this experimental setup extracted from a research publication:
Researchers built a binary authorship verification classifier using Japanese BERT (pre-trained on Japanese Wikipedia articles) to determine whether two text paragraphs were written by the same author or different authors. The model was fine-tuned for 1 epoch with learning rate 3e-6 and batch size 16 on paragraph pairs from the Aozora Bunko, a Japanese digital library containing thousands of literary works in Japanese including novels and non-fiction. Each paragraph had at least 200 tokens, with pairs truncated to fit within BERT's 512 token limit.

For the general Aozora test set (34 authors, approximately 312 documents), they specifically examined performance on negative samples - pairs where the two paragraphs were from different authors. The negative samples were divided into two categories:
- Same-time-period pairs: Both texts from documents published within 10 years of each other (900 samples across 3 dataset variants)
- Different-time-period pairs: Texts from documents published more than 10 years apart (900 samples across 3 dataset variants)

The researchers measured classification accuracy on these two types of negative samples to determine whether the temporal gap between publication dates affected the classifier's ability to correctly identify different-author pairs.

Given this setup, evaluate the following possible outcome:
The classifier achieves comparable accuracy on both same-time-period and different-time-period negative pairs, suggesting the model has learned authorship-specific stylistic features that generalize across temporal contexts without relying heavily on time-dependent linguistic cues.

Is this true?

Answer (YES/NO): NO